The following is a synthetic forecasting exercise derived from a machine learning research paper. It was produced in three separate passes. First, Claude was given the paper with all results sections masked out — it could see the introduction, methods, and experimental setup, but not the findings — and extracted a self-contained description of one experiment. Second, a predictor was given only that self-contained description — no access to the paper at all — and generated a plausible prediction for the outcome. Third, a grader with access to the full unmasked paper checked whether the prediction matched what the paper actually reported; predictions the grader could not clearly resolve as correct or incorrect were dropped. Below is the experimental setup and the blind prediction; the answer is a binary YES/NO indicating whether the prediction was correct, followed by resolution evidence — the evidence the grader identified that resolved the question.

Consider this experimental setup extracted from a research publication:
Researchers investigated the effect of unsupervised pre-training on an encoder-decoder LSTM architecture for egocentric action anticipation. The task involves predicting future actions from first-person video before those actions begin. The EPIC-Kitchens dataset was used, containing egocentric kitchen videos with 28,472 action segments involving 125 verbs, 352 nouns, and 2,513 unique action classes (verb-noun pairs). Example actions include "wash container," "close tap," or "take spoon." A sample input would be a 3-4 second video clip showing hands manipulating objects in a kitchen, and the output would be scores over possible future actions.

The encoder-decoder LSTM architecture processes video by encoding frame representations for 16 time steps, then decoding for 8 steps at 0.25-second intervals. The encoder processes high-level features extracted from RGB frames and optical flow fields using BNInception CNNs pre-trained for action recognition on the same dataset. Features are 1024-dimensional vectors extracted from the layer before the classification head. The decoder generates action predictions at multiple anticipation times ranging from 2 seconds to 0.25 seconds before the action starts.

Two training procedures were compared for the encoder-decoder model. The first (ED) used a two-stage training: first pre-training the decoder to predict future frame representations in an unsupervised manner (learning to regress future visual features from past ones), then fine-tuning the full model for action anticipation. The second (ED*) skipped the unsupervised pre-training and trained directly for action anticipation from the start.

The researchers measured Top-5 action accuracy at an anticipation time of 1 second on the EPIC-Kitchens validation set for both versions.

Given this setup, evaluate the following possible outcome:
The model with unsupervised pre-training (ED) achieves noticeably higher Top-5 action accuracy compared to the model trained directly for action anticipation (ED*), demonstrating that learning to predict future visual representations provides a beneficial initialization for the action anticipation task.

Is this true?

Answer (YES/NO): NO